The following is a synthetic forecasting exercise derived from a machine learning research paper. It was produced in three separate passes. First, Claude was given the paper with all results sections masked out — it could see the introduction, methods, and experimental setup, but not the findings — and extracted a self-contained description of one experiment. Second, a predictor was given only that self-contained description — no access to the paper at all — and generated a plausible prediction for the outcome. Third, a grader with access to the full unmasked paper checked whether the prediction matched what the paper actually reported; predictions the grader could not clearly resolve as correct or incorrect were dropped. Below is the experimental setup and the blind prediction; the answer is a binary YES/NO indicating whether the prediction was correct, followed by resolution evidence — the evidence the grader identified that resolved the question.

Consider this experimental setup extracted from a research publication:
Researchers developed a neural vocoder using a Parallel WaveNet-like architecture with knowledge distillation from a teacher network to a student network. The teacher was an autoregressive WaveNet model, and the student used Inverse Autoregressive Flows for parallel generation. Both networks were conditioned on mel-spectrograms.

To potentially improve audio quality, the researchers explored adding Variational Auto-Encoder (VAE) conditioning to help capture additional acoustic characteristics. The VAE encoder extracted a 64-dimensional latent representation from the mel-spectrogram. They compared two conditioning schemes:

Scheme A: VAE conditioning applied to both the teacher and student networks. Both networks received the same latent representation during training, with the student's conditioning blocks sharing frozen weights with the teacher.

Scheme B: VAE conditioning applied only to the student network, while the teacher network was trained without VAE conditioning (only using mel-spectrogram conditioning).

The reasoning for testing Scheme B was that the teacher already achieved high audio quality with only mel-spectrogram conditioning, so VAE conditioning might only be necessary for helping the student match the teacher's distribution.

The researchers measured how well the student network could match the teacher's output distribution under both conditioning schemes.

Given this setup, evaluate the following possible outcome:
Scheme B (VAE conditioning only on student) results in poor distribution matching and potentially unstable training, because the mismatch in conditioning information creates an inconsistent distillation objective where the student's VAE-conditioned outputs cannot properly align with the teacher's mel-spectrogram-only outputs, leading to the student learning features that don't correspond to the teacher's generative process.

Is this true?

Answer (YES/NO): YES